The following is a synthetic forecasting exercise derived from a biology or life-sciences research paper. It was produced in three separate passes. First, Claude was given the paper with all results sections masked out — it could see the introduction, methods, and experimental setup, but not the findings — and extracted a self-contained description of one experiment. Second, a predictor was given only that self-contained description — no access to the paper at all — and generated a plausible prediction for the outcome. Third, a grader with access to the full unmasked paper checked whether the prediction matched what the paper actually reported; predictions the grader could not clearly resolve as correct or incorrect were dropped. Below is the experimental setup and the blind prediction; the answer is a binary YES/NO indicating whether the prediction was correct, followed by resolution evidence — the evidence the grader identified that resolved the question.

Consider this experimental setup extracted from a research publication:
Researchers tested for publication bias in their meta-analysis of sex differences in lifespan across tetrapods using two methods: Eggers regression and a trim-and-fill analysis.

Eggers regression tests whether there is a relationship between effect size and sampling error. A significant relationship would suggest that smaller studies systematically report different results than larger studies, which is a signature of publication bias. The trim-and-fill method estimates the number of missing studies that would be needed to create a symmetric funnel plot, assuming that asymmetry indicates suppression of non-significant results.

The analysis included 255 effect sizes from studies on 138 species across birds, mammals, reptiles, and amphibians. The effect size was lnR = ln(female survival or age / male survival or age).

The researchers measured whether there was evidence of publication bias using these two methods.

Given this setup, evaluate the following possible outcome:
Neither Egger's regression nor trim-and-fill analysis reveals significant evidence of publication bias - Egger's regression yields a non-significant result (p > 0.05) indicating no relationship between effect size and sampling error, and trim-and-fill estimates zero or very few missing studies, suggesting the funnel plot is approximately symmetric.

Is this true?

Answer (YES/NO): NO